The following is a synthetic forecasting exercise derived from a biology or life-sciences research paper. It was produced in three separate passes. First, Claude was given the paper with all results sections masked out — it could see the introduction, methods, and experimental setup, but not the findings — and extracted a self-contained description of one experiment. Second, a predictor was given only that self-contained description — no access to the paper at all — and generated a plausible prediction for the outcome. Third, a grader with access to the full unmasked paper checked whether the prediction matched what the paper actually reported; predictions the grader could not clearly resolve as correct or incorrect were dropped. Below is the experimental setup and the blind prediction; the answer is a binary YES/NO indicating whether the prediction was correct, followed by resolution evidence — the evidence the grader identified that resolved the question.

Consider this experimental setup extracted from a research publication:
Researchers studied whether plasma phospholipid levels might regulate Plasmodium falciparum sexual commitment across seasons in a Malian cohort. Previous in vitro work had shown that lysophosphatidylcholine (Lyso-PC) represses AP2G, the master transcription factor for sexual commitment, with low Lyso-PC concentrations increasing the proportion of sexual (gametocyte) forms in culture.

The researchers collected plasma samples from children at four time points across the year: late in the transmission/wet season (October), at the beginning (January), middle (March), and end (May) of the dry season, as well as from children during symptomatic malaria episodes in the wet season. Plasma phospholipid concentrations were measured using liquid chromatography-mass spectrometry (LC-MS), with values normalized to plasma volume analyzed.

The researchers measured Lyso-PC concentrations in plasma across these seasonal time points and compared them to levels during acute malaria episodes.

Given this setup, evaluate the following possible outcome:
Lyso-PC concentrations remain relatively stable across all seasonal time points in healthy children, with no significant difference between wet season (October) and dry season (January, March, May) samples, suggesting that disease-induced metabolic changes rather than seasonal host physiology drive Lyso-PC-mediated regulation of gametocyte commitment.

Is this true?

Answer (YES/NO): NO